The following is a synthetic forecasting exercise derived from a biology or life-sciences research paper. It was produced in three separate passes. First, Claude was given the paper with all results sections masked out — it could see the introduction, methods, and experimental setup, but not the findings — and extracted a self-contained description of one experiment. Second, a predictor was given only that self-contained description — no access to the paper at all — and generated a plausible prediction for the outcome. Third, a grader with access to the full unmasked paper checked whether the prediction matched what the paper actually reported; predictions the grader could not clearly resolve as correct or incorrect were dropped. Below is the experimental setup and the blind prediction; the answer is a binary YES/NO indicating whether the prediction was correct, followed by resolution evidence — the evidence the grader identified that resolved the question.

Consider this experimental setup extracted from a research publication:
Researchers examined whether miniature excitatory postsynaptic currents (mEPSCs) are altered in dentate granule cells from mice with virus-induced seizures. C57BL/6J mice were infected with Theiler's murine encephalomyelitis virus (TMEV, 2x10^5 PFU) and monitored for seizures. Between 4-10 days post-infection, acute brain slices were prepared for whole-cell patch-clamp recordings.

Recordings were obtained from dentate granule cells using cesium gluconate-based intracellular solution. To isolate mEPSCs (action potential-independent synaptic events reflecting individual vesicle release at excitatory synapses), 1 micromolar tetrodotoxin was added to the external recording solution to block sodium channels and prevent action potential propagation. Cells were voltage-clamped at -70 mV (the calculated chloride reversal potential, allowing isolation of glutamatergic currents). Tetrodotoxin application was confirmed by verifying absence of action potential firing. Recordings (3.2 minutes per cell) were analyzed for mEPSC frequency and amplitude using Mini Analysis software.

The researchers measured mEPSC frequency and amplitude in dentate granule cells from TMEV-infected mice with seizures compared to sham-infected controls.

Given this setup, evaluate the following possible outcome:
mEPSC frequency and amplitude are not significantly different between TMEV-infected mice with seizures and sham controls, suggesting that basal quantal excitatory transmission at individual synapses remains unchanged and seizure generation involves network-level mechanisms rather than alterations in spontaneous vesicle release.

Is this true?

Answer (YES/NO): NO